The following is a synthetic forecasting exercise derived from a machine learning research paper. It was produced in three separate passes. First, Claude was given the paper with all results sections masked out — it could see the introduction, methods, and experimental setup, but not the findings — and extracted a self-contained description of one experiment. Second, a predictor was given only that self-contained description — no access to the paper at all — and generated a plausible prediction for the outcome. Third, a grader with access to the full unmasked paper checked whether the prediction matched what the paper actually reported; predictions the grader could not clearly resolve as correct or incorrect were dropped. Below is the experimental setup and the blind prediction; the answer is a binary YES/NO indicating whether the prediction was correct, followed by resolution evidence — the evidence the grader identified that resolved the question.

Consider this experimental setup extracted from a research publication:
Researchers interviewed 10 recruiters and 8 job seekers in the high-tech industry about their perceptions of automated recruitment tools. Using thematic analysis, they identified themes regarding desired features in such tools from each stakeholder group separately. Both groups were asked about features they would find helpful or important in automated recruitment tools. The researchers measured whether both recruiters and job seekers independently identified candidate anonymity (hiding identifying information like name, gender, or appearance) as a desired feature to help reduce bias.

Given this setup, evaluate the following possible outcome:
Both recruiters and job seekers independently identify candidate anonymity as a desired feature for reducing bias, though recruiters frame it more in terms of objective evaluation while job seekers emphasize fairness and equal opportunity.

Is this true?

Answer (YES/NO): NO